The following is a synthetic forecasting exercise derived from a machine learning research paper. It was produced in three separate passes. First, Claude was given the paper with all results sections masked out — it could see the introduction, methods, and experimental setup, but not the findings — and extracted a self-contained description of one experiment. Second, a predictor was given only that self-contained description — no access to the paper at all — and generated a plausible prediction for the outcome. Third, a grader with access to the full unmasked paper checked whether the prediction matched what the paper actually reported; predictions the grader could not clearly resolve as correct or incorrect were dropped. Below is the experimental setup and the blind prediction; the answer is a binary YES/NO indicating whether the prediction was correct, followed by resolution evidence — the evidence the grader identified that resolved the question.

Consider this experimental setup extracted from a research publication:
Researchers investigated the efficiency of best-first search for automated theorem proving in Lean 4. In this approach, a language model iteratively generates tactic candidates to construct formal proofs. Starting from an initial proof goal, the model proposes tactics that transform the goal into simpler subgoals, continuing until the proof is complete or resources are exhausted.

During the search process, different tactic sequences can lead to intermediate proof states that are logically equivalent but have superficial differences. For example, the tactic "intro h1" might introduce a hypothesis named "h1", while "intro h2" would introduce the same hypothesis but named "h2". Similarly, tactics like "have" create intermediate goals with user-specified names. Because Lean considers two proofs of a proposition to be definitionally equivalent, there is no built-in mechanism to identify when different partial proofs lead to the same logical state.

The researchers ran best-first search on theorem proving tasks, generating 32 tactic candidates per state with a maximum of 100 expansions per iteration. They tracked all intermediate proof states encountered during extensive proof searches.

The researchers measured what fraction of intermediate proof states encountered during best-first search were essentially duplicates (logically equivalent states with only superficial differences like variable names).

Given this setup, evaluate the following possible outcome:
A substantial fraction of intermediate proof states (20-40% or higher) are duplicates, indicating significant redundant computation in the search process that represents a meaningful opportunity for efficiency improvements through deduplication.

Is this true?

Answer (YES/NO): YES